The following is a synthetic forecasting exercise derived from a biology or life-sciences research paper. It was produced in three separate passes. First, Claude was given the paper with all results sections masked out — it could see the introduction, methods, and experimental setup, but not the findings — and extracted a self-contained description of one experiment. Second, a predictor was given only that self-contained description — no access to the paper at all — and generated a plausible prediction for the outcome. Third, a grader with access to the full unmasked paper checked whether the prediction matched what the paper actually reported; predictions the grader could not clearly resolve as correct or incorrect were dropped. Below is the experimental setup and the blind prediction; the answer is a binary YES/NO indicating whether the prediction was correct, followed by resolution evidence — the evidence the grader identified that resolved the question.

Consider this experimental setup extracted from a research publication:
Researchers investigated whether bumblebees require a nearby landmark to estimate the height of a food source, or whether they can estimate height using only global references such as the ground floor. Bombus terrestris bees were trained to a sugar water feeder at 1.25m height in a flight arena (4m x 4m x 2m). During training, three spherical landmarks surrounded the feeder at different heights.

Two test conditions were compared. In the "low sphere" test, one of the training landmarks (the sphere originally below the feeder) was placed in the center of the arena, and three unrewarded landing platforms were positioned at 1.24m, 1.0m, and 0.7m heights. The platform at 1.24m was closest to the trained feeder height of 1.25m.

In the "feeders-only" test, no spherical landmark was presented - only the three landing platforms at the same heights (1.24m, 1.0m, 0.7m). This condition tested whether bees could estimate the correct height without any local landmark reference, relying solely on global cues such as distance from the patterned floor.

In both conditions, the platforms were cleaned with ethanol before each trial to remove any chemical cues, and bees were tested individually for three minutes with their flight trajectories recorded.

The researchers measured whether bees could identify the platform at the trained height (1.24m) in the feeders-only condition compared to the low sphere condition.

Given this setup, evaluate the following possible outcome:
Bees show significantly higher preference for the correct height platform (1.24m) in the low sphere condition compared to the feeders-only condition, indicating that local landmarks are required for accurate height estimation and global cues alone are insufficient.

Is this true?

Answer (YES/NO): NO